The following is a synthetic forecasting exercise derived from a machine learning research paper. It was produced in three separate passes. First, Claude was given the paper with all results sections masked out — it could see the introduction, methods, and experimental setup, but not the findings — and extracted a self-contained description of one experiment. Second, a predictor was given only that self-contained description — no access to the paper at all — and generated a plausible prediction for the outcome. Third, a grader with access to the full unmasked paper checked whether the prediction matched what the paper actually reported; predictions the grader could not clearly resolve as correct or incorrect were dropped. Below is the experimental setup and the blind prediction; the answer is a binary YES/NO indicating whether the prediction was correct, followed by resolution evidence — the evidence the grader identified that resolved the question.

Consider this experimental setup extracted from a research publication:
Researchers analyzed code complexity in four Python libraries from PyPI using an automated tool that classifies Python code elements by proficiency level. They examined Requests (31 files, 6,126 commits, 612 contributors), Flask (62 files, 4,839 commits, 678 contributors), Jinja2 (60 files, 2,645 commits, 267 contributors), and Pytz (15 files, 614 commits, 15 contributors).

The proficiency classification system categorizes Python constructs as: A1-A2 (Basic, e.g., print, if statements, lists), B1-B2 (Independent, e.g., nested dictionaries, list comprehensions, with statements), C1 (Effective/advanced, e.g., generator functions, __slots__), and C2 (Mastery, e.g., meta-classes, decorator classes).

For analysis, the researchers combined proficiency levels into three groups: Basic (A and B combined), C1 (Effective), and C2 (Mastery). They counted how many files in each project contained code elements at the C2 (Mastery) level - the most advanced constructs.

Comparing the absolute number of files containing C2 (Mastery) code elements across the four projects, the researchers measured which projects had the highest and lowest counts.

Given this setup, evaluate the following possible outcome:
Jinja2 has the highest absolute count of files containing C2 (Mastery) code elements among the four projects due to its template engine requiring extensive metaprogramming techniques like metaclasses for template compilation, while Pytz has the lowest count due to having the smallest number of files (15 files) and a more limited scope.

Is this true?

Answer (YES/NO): YES